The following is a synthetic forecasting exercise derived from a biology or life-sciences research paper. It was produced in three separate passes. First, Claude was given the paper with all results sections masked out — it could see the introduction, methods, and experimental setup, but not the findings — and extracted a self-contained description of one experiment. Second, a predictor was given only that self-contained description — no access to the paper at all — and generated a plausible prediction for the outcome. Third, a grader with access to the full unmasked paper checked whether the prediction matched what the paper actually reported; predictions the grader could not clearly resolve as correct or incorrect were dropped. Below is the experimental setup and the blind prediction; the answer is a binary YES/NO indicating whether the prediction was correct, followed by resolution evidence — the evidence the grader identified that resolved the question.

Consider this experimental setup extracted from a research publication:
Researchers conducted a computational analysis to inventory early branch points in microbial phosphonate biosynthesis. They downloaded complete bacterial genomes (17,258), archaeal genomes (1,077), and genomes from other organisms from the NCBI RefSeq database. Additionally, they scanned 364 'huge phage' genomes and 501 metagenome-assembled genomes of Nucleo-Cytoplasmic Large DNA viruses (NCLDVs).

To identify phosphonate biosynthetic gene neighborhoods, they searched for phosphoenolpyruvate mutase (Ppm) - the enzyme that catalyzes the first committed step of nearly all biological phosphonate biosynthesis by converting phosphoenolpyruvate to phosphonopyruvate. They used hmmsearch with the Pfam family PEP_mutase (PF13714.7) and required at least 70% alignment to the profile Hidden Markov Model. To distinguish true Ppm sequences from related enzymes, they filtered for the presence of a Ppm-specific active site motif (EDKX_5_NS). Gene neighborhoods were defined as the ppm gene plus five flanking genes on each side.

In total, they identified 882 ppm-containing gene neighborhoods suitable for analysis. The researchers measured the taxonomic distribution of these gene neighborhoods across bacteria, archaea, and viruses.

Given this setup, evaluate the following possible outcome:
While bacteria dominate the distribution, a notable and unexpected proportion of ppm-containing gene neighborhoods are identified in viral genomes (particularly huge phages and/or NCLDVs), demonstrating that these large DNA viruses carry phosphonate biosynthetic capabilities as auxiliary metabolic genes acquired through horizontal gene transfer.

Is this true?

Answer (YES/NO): NO